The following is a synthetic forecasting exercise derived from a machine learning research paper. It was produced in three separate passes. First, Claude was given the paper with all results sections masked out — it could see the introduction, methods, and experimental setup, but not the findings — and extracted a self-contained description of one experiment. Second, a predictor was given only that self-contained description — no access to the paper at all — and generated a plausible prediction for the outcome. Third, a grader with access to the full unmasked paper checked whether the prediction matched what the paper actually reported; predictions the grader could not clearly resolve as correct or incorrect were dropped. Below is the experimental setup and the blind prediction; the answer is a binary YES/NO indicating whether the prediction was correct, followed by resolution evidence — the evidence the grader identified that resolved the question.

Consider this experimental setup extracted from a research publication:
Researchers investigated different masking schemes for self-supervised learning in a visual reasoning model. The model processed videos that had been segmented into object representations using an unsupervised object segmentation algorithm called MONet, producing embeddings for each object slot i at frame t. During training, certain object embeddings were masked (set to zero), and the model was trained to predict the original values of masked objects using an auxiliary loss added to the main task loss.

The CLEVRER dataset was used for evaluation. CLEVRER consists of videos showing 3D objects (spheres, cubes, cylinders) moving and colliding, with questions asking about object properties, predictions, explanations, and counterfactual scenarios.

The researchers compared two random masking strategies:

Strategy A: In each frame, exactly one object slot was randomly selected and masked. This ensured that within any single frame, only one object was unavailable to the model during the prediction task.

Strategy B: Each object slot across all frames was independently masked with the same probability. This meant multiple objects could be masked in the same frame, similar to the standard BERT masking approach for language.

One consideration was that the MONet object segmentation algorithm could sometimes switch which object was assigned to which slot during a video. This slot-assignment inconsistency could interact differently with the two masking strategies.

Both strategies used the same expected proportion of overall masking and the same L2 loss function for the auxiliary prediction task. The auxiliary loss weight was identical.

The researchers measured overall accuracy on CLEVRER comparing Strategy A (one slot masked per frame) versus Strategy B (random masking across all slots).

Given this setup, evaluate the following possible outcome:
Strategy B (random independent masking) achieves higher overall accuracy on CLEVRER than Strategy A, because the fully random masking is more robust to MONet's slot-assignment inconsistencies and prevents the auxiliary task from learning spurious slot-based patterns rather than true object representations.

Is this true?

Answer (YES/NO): NO